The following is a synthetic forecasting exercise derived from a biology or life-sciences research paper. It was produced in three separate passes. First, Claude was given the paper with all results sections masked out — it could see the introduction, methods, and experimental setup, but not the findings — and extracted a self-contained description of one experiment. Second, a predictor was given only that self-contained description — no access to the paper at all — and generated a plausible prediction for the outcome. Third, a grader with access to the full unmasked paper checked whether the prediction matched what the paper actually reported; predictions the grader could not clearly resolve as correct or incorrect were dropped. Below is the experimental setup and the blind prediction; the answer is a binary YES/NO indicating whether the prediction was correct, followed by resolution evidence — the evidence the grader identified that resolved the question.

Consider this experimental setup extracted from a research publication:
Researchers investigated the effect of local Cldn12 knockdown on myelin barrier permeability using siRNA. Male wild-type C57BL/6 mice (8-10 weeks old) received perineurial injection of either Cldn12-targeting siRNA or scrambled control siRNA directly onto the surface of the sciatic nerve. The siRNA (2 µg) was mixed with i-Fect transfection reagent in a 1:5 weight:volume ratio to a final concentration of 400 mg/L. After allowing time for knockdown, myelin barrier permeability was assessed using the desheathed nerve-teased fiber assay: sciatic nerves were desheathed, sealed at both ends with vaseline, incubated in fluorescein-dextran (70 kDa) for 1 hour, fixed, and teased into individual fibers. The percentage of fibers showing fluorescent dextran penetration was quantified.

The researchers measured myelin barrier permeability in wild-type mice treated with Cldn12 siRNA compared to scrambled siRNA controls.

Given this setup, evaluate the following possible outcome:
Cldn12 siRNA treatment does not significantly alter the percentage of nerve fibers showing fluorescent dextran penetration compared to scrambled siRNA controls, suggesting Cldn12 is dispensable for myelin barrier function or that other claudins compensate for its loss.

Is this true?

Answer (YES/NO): NO